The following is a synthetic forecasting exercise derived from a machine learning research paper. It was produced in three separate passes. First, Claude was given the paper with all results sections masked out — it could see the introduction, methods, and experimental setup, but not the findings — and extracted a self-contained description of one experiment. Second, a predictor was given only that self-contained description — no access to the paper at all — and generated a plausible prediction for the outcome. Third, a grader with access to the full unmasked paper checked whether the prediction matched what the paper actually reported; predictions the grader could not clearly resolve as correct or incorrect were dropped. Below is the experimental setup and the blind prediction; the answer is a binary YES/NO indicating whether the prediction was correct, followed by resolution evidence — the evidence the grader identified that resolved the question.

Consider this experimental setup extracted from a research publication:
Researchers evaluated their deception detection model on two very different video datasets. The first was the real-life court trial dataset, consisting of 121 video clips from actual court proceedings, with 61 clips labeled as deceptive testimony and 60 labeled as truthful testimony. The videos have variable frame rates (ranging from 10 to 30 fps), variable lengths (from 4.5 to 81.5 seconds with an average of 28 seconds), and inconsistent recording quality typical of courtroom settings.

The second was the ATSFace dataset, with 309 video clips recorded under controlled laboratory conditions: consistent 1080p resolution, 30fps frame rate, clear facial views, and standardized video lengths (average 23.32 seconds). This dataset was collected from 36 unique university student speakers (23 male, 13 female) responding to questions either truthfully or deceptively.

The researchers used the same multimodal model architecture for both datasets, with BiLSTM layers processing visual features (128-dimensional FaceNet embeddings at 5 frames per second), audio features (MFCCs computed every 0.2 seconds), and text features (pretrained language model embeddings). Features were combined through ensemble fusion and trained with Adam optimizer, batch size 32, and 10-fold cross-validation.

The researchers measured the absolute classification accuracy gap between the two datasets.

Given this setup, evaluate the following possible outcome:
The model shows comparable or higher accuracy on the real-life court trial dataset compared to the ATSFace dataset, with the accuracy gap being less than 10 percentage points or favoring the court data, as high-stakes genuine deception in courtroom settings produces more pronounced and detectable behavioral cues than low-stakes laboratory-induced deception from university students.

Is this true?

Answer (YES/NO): YES